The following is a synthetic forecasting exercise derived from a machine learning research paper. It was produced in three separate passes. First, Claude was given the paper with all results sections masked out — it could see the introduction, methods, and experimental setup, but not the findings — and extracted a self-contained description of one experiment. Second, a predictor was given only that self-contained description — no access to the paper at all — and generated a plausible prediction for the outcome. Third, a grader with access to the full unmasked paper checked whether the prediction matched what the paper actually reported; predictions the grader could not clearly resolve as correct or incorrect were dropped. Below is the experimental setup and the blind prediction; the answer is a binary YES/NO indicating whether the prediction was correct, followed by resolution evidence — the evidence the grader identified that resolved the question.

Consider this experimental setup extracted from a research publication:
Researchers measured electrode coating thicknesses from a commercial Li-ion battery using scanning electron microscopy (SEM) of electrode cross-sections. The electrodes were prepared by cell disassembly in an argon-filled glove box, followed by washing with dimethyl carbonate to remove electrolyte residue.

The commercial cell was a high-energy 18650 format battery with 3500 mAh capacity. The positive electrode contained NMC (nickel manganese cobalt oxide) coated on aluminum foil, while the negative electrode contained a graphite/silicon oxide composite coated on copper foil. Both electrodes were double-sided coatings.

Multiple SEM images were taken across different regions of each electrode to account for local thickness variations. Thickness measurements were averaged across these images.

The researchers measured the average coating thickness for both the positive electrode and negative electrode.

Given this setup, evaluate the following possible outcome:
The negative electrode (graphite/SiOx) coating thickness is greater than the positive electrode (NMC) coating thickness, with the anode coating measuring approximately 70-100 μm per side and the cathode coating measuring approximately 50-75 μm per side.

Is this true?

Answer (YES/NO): YES